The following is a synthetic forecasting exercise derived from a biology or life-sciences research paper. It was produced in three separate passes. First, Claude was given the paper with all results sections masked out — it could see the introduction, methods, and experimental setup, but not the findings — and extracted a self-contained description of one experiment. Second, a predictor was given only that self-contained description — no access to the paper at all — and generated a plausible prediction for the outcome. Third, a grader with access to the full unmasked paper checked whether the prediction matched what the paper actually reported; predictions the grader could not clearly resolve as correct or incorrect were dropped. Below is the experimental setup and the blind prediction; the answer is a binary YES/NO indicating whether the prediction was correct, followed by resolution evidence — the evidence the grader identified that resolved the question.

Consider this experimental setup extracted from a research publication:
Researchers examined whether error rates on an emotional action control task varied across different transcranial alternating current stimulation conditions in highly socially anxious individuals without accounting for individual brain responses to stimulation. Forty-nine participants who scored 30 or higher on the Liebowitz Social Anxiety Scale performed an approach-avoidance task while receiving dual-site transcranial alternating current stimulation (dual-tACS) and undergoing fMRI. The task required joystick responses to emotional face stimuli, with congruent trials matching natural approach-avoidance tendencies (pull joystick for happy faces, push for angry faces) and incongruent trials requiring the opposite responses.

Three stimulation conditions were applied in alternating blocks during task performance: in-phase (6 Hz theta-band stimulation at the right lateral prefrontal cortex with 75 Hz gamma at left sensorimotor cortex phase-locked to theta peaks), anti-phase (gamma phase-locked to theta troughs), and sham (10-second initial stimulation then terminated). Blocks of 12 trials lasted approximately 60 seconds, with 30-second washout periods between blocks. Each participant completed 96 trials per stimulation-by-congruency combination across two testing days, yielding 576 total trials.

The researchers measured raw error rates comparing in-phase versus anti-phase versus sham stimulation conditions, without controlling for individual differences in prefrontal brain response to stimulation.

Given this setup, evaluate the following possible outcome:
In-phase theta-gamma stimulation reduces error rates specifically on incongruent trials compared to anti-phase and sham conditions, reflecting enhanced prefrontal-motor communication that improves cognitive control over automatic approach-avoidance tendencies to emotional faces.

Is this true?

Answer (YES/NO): NO